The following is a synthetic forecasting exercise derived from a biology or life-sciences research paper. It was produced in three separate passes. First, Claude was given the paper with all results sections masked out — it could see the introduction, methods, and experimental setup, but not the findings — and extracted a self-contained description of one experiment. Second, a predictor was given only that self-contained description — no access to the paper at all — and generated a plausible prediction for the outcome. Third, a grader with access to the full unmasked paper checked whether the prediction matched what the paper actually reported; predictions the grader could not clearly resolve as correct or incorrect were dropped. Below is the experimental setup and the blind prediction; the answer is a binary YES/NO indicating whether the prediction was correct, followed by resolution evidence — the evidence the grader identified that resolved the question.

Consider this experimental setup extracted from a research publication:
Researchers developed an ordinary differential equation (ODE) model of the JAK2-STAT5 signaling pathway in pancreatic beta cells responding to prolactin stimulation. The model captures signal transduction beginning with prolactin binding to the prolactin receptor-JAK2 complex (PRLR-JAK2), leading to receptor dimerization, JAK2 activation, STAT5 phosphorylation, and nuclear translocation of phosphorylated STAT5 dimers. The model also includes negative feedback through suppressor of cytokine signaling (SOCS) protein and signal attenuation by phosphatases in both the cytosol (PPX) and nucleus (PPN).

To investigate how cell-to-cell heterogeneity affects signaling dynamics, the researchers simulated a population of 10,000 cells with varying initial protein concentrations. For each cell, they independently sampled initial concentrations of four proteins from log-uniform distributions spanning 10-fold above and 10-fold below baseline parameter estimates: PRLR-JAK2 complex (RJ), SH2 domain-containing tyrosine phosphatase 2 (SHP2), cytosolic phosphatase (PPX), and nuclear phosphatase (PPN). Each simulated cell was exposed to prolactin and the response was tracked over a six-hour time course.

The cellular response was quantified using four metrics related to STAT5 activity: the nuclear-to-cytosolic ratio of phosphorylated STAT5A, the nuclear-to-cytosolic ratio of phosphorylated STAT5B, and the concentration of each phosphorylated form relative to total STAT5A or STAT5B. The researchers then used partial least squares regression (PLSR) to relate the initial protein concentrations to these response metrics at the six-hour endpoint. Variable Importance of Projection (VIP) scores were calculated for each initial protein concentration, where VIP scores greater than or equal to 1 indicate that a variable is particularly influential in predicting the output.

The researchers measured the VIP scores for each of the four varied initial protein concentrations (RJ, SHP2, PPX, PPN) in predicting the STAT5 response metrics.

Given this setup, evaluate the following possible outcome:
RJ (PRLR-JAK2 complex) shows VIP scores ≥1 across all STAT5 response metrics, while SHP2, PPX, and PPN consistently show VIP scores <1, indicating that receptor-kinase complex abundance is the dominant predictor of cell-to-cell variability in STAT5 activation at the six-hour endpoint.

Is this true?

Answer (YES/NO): NO